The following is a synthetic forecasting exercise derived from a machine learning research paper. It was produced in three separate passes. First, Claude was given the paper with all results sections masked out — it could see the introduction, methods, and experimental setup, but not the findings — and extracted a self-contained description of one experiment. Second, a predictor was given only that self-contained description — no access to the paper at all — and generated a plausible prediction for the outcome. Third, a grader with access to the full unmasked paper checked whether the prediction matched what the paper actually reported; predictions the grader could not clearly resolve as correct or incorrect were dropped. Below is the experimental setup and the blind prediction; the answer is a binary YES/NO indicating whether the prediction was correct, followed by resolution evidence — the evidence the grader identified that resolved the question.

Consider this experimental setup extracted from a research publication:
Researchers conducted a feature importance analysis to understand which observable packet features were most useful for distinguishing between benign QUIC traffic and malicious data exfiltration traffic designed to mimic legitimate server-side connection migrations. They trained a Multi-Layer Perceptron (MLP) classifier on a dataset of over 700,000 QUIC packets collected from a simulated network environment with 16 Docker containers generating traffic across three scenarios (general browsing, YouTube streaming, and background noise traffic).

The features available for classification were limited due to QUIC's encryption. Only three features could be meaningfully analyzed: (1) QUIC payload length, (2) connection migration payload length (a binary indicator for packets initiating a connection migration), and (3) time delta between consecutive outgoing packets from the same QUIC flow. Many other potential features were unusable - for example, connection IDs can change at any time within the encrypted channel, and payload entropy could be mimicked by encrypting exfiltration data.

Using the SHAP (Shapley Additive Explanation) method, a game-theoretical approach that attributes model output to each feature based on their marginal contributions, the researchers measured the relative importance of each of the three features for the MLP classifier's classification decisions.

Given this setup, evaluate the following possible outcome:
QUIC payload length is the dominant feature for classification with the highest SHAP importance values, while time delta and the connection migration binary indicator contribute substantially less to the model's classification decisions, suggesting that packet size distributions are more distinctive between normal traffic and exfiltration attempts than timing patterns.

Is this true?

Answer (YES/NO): NO